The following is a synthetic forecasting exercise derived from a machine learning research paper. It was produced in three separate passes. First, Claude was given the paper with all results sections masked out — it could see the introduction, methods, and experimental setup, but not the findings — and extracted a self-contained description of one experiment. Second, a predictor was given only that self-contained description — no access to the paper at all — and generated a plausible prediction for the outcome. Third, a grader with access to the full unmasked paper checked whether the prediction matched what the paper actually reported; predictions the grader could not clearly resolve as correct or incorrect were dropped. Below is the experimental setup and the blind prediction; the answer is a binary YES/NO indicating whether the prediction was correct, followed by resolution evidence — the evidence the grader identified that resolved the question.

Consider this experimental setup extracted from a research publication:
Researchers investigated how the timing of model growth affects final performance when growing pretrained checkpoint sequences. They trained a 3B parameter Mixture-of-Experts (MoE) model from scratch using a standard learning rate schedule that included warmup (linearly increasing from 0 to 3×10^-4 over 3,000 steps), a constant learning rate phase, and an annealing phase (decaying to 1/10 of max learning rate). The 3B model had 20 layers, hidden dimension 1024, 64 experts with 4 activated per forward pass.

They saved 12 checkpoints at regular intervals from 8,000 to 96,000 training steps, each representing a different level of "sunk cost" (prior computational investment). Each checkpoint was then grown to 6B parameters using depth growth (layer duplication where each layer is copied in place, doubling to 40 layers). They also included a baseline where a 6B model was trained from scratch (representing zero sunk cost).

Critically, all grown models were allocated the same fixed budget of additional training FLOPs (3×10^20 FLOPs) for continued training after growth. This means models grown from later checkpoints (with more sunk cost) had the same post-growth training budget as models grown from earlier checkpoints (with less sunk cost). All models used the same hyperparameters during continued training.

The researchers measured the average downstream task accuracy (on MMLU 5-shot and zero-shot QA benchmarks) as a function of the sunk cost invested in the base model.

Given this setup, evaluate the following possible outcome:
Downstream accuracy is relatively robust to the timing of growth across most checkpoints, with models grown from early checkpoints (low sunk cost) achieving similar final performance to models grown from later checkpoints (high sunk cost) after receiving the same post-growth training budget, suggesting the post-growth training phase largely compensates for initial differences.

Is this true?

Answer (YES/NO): NO